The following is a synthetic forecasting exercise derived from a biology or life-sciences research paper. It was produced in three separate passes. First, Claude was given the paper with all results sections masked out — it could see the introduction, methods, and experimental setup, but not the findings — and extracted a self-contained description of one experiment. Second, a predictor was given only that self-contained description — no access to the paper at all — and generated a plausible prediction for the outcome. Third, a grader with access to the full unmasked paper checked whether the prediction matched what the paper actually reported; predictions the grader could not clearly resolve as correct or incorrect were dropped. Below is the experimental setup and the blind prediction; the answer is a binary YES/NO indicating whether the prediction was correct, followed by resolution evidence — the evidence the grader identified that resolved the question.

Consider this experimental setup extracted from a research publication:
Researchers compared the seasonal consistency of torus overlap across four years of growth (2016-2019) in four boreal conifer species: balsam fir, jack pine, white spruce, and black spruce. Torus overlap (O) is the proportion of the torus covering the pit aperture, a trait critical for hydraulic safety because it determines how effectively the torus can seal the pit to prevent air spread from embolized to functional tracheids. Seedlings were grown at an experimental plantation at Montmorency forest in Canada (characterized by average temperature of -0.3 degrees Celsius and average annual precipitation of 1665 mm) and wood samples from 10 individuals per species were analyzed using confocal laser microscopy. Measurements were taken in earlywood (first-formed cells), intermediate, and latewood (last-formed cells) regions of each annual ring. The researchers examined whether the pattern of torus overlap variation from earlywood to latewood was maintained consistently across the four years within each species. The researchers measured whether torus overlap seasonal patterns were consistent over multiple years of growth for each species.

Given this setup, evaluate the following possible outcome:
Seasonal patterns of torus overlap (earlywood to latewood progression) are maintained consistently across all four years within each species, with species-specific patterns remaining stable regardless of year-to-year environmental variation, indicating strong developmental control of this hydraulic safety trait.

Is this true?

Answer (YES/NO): YES